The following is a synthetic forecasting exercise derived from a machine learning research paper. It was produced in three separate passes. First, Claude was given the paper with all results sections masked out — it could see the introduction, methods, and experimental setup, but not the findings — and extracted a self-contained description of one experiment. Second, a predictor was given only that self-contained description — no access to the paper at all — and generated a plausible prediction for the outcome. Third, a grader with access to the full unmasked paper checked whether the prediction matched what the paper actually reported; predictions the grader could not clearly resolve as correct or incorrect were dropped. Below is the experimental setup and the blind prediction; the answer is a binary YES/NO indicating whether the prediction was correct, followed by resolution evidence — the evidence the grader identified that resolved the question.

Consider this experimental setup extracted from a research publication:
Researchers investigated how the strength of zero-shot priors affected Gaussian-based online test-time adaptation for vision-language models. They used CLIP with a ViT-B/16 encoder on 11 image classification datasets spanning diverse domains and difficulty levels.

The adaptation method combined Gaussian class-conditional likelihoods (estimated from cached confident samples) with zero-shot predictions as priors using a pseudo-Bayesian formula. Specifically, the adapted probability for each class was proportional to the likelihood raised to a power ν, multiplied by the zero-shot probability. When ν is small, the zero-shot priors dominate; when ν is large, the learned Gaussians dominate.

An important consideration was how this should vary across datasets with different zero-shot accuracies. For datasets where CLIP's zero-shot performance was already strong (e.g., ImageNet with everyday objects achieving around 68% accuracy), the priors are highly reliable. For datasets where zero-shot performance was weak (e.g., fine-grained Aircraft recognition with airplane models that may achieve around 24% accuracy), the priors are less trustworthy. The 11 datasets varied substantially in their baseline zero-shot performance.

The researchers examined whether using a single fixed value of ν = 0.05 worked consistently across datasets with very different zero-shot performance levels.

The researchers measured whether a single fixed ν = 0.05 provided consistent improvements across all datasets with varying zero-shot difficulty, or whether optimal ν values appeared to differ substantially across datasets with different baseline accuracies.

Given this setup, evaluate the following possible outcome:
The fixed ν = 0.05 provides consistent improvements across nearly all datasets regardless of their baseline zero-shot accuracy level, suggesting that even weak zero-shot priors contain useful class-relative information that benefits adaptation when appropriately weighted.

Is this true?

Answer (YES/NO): YES